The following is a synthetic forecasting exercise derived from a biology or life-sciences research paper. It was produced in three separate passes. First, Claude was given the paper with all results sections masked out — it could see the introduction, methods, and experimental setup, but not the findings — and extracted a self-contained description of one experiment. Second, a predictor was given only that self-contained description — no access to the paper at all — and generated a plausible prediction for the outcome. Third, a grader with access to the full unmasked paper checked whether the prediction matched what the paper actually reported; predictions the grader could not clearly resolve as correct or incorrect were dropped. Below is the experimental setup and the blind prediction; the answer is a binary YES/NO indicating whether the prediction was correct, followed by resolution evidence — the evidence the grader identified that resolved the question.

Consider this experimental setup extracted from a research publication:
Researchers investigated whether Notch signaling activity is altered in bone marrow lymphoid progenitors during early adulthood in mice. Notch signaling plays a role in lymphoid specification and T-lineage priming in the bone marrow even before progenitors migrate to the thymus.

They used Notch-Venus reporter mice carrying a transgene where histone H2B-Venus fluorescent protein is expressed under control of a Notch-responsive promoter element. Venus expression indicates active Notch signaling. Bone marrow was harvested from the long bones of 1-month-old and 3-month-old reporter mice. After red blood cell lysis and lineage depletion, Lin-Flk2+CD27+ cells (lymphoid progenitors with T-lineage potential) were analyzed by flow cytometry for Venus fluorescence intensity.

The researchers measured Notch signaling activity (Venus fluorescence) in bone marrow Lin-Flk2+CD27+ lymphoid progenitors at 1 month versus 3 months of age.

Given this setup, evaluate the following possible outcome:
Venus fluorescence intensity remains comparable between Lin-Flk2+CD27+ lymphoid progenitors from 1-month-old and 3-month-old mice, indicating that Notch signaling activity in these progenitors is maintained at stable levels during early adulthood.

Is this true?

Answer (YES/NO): NO